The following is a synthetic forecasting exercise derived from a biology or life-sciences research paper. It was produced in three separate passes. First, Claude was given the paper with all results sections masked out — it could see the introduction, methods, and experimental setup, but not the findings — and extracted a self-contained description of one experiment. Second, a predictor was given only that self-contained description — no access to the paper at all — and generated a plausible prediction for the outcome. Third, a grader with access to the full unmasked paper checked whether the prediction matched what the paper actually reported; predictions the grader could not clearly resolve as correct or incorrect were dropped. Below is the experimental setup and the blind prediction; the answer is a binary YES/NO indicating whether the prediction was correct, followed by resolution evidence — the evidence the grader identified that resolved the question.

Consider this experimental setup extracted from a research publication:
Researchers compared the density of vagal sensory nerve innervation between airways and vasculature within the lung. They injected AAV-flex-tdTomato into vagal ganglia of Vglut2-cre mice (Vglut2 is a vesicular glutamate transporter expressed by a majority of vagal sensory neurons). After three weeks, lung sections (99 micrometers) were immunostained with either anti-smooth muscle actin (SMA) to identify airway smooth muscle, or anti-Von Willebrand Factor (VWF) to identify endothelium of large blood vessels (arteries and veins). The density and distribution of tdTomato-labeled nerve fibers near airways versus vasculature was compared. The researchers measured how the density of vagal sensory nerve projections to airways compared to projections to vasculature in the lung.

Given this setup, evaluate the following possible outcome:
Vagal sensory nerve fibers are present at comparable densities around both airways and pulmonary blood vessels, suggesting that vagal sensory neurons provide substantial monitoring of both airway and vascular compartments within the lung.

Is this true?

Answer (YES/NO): NO